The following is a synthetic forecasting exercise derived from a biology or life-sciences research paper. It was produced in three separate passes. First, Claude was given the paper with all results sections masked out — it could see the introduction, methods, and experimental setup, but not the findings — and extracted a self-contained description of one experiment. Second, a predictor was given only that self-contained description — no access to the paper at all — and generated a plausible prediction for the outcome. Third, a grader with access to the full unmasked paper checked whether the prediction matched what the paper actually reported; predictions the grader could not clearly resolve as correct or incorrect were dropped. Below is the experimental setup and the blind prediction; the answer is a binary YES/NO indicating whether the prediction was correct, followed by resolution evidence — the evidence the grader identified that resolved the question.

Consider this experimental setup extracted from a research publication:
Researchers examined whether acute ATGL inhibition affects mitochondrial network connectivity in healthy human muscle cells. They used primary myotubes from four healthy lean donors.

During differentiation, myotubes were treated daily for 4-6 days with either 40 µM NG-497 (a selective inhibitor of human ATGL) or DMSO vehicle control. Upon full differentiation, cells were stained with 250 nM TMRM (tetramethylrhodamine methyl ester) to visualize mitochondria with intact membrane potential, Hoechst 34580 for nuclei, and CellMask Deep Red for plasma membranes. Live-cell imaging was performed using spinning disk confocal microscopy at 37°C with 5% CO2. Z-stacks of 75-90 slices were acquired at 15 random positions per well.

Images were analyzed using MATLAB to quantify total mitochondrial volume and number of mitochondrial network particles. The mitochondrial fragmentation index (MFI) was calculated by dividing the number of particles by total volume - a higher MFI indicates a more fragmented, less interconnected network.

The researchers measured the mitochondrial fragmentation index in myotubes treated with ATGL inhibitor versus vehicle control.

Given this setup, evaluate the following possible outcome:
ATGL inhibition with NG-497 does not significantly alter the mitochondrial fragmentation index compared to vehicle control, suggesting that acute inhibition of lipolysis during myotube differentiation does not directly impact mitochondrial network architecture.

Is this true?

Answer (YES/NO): NO